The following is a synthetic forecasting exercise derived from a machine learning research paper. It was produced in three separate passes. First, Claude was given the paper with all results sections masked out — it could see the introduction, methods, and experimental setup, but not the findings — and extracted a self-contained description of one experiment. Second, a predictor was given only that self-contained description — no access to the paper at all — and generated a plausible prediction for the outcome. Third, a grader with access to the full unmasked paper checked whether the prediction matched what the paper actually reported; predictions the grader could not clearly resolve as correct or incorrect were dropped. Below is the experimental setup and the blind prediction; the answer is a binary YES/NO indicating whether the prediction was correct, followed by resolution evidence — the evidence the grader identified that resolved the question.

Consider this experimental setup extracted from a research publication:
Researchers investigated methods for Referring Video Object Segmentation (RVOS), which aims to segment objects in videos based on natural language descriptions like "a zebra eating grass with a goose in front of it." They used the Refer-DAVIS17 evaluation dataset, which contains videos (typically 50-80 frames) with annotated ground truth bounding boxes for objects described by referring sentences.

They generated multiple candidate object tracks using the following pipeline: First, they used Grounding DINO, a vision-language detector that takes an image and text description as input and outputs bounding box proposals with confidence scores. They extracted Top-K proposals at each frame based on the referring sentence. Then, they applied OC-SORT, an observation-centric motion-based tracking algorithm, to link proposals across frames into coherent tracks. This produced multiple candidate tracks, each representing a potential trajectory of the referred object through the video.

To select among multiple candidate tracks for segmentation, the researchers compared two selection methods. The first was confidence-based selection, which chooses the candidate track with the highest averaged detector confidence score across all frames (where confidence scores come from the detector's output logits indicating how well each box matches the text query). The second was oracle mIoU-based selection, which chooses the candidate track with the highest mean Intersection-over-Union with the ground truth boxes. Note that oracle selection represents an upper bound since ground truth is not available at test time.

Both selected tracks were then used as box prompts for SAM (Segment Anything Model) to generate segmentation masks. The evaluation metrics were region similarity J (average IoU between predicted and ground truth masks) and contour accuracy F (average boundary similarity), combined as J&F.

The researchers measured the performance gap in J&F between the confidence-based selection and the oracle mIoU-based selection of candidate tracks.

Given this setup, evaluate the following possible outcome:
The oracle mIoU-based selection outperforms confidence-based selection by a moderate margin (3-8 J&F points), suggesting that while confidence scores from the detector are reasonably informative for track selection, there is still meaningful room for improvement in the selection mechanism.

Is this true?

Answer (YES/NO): YES